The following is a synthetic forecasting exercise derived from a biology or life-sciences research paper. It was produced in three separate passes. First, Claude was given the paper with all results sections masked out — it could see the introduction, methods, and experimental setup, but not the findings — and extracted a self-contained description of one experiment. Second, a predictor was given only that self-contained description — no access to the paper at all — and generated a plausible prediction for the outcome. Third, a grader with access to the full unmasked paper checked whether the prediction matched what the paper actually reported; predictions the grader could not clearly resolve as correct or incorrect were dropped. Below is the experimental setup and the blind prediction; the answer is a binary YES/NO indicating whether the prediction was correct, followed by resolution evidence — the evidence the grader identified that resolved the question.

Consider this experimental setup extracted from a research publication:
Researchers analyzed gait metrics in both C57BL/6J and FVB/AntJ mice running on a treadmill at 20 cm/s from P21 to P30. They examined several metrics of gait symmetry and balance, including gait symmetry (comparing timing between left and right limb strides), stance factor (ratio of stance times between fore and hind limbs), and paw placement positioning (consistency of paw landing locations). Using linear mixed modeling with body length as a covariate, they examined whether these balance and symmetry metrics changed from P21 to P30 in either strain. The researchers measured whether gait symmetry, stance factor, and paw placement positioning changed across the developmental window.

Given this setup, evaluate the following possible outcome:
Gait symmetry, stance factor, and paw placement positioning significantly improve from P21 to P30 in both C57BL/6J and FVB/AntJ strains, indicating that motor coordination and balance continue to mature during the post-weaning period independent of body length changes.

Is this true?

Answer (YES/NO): NO